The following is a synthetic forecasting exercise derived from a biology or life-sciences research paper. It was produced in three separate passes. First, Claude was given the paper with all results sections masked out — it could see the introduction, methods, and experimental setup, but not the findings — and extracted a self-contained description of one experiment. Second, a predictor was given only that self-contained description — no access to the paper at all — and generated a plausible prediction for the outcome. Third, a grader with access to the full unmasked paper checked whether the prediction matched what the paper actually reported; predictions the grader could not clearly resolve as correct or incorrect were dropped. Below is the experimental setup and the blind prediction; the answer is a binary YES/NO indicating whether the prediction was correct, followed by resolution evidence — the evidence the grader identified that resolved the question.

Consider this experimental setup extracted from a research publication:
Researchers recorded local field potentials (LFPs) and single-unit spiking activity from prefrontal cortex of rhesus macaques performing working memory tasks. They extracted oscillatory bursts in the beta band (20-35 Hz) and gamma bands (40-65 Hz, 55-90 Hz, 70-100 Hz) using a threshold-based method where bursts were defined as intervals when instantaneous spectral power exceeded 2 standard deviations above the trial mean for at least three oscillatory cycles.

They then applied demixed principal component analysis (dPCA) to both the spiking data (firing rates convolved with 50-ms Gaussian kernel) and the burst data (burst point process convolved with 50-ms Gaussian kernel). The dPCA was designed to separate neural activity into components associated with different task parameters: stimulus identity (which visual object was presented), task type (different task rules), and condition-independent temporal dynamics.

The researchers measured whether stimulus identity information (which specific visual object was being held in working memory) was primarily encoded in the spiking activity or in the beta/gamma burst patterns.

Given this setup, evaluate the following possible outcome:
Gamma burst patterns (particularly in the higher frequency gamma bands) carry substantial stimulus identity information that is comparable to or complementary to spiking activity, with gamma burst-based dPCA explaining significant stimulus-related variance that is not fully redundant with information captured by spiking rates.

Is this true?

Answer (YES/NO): NO